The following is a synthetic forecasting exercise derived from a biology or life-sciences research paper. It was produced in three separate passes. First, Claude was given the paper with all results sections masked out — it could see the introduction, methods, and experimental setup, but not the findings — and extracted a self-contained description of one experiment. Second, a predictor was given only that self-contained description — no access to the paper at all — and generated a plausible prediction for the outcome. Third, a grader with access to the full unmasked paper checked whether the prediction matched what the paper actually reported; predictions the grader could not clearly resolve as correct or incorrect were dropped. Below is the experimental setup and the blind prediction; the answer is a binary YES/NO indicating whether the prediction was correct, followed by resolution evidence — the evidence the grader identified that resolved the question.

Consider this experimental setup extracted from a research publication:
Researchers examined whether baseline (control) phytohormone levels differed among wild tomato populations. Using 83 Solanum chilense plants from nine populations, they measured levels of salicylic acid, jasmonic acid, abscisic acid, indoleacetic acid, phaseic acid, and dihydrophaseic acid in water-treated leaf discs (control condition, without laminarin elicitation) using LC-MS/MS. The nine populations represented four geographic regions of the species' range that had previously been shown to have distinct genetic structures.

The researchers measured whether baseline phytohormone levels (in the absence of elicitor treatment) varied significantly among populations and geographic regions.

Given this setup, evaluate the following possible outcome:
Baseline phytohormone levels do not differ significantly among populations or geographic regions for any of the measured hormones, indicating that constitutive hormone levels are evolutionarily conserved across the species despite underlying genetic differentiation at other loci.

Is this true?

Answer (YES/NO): NO